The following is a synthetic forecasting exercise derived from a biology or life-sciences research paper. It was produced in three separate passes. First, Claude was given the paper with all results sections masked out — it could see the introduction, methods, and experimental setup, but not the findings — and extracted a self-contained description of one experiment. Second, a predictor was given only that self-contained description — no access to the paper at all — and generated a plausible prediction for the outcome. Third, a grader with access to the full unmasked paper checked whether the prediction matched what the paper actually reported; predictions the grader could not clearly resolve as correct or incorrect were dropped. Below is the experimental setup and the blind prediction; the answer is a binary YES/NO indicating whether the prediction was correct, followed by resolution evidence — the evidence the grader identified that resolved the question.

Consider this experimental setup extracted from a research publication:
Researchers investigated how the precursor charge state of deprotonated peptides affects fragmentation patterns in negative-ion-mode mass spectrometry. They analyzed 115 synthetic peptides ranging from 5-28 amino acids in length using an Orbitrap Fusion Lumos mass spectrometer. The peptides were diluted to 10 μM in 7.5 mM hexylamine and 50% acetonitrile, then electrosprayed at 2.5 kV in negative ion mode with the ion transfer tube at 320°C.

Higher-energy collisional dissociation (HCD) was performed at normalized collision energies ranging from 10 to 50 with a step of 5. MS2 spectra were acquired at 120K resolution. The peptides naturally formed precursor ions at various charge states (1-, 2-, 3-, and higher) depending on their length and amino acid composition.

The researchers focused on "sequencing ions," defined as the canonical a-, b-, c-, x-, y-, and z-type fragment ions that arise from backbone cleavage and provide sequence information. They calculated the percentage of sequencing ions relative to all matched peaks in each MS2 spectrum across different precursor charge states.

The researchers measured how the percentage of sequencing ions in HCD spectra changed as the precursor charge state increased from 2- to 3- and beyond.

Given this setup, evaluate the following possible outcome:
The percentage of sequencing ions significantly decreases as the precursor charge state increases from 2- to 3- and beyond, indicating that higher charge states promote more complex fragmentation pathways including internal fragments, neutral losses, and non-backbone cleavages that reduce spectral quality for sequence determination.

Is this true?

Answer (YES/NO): YES